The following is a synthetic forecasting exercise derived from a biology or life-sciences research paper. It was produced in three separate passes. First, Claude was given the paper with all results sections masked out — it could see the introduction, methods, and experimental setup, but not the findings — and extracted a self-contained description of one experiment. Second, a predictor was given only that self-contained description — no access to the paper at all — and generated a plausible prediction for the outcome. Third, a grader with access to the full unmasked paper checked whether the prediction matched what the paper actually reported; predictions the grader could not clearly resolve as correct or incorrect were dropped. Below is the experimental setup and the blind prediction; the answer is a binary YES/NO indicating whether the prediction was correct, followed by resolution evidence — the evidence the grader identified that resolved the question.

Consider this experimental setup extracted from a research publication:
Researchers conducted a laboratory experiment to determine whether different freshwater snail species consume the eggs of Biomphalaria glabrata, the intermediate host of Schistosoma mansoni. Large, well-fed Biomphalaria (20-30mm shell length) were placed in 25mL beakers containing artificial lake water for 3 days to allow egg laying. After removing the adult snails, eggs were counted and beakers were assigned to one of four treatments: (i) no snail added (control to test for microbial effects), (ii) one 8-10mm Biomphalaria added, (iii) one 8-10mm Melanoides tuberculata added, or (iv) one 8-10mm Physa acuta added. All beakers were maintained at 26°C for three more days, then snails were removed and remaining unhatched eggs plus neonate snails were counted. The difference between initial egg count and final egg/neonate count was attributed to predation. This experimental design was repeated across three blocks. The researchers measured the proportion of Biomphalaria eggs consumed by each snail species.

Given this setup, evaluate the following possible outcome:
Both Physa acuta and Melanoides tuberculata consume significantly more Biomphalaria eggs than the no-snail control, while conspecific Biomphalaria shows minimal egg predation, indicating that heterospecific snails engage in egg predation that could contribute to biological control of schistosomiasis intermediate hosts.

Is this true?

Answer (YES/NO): NO